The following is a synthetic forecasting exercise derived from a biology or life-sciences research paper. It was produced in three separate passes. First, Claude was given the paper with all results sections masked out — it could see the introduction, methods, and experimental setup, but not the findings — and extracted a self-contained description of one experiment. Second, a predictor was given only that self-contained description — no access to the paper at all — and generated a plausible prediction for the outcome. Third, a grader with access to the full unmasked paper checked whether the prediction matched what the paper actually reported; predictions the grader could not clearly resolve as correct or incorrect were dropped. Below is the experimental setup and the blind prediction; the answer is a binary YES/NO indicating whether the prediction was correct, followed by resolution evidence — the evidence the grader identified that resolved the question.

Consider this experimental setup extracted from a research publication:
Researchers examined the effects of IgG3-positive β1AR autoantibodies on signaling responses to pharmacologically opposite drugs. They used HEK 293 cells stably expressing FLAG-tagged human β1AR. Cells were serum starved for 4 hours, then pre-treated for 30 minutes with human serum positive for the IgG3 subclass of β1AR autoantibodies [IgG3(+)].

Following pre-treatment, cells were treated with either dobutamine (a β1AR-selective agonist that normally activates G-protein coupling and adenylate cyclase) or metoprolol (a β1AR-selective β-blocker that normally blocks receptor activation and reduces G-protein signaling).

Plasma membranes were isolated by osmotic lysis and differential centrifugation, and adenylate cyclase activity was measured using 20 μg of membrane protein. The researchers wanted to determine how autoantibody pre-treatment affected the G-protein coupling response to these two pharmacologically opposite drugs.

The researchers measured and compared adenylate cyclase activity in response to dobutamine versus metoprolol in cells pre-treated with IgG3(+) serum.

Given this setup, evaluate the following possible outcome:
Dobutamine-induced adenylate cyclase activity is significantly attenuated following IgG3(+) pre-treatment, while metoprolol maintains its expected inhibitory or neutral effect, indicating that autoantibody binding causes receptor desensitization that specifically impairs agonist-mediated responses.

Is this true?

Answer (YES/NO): NO